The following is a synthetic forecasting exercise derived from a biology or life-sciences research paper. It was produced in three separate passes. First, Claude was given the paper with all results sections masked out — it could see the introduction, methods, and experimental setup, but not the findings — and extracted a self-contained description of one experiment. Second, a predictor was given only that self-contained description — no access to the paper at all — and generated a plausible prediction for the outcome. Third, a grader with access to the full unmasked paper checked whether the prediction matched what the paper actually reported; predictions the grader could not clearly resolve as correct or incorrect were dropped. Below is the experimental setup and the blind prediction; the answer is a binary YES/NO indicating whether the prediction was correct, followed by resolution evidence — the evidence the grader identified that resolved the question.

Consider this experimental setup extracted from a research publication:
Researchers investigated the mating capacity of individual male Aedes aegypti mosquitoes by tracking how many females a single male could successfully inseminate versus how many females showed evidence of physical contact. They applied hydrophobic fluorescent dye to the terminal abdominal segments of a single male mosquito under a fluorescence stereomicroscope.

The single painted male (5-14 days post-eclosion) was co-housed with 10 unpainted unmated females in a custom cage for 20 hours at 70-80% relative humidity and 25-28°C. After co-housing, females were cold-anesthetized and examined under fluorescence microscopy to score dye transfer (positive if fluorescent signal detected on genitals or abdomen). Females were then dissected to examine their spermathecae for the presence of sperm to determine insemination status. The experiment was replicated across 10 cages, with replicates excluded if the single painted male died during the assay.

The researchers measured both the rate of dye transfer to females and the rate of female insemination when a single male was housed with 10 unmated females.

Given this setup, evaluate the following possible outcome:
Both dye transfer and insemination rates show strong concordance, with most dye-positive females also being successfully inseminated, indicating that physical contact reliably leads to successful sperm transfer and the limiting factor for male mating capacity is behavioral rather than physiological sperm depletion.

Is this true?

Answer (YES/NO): NO